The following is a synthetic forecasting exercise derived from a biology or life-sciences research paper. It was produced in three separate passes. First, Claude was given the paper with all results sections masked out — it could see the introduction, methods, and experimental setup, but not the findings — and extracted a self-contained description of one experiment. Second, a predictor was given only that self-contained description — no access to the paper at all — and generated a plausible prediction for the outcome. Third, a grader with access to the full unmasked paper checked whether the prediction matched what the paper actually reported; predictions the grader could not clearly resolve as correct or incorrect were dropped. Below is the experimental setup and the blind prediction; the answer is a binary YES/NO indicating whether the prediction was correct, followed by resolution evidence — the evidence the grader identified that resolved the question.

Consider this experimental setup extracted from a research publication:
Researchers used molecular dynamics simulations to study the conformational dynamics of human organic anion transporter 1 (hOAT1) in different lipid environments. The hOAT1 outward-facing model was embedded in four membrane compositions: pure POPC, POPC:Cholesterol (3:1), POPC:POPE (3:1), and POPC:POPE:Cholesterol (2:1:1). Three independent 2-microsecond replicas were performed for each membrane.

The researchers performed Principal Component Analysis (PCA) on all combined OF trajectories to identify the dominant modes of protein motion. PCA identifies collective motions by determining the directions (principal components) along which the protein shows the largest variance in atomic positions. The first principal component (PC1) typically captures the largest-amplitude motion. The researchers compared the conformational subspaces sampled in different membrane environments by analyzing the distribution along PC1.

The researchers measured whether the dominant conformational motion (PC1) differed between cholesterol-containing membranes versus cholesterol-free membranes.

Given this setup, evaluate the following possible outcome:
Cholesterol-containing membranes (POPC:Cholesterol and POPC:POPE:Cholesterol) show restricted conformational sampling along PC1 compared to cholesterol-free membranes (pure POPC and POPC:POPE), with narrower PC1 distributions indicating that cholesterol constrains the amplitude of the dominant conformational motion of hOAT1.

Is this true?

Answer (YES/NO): NO